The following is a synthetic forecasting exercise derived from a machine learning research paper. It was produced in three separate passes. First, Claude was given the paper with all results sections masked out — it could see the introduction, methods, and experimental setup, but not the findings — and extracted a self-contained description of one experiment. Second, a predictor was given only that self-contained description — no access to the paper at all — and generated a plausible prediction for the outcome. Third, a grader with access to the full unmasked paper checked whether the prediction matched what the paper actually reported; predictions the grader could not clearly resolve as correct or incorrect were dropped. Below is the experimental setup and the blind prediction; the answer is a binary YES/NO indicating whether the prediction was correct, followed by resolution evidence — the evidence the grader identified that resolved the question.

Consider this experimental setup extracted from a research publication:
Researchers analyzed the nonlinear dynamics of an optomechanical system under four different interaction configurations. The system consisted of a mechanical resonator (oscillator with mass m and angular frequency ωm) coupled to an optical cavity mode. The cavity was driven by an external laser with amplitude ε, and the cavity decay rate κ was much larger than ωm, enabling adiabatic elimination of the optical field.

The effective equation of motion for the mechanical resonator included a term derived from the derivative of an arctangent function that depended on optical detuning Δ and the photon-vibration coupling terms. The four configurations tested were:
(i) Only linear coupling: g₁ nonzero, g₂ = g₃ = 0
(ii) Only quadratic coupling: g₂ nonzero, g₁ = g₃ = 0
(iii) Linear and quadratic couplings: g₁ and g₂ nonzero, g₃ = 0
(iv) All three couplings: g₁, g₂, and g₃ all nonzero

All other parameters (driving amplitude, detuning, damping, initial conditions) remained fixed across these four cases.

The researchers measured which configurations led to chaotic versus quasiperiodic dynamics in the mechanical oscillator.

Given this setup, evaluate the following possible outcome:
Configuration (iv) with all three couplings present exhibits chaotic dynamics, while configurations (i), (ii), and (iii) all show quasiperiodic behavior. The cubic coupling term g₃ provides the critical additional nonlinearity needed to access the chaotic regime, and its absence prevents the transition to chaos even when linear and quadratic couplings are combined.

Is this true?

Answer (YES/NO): NO